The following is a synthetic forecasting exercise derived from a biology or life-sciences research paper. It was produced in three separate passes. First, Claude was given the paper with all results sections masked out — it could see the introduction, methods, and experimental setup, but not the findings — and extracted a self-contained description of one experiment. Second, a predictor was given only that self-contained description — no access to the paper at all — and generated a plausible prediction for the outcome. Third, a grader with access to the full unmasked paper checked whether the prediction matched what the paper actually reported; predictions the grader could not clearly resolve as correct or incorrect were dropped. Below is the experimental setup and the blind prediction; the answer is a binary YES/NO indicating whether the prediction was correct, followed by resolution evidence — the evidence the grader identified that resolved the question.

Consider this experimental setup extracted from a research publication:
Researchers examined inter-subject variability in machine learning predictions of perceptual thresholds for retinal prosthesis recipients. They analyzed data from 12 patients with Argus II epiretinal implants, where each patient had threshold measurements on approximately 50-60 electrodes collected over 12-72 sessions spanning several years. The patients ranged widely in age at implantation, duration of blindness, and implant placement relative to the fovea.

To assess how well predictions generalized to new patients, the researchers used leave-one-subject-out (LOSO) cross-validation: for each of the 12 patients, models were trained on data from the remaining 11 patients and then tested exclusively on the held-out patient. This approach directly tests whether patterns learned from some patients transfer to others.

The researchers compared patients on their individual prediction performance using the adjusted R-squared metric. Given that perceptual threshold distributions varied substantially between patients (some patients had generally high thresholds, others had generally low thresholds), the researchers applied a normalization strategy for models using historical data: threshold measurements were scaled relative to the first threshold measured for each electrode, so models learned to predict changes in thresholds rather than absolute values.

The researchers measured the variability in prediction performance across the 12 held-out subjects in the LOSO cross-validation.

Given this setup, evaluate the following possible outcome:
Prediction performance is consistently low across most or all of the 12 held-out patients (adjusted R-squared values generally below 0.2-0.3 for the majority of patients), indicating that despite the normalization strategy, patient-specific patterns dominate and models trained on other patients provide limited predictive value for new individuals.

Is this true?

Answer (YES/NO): NO